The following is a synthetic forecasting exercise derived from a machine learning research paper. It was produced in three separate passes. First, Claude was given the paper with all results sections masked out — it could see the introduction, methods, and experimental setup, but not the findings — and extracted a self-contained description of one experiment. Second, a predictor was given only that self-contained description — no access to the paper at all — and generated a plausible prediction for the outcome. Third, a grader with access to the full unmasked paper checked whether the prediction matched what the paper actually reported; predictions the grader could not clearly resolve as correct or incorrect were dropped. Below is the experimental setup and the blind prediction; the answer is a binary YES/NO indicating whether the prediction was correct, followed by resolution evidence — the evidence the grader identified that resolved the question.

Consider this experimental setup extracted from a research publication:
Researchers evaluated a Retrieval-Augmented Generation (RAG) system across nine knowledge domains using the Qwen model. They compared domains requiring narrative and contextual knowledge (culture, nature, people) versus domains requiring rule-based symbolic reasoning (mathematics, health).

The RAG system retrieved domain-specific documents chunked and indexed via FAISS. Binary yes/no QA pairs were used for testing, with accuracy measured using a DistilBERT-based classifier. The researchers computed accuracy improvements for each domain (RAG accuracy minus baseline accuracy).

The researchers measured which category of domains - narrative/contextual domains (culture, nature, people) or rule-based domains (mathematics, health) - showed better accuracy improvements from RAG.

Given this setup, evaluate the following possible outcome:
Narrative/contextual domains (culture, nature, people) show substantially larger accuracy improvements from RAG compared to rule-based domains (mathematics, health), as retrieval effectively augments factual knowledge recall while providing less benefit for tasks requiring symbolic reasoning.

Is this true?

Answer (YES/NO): YES